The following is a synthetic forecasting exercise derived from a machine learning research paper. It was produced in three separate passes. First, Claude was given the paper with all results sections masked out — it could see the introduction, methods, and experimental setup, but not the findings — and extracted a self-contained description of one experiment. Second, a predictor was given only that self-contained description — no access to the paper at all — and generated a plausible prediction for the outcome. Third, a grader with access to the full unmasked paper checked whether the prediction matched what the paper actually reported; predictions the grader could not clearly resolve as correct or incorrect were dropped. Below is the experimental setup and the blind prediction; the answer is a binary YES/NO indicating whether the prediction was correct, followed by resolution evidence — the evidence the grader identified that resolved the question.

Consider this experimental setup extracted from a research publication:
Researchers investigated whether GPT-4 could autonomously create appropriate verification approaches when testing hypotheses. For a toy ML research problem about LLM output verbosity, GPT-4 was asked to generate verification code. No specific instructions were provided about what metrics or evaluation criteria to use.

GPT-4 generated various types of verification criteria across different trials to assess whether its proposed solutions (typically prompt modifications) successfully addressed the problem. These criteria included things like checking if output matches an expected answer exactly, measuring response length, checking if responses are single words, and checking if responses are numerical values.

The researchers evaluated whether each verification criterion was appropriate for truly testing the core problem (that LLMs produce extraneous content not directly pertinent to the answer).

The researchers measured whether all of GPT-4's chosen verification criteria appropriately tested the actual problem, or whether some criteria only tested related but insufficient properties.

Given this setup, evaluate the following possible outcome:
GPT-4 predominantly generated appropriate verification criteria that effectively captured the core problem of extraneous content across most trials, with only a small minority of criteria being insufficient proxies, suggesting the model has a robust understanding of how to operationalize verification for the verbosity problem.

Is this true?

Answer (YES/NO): NO